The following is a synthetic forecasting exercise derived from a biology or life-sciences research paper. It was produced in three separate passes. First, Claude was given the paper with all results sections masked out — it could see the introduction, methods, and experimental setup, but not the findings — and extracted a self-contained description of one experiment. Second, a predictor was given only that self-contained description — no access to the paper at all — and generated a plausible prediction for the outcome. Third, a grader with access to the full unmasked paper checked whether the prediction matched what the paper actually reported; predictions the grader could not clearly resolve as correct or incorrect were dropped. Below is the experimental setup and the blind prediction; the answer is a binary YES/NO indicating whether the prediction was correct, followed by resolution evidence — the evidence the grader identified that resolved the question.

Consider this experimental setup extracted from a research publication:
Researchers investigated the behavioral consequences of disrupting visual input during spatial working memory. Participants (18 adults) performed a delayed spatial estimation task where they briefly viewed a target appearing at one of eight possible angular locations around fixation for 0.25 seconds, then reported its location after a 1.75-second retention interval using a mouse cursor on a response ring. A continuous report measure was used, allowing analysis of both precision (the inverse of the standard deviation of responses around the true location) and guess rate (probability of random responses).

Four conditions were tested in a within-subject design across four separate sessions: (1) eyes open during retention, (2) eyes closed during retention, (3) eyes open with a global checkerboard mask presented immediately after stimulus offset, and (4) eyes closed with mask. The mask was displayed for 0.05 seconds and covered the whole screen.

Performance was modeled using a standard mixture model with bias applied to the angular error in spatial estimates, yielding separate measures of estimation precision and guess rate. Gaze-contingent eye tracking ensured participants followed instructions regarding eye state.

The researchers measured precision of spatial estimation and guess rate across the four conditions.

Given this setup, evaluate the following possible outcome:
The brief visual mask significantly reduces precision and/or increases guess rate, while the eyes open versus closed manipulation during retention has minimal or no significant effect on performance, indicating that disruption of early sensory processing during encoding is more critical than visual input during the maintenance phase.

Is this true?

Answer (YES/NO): NO